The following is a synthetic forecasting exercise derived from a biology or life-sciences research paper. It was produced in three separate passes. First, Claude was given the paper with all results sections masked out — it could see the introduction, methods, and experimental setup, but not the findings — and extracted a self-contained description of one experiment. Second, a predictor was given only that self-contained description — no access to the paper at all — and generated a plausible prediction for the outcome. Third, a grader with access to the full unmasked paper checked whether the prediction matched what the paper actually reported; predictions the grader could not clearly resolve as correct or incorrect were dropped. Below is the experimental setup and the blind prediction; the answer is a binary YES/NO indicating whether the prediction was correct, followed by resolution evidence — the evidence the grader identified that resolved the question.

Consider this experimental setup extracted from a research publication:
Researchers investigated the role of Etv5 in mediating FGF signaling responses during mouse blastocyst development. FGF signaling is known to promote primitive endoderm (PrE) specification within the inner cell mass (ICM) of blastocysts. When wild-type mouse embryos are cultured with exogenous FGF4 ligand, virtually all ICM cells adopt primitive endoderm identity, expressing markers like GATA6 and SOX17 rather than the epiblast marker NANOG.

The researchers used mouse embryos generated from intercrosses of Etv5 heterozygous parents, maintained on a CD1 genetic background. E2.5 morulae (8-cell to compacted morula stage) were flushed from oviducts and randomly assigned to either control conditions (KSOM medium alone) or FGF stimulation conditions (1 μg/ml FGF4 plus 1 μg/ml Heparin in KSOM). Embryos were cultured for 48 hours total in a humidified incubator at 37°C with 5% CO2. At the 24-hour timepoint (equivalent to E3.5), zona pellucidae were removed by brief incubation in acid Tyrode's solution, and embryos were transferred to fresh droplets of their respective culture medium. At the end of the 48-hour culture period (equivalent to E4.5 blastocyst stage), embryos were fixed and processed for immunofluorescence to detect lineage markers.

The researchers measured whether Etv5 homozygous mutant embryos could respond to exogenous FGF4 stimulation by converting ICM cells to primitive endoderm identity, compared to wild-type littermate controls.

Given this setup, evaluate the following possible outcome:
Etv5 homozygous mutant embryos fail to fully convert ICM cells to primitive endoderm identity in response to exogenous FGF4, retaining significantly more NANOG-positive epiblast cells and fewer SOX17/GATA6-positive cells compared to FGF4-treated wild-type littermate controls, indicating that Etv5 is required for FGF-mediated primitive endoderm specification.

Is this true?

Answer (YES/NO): NO